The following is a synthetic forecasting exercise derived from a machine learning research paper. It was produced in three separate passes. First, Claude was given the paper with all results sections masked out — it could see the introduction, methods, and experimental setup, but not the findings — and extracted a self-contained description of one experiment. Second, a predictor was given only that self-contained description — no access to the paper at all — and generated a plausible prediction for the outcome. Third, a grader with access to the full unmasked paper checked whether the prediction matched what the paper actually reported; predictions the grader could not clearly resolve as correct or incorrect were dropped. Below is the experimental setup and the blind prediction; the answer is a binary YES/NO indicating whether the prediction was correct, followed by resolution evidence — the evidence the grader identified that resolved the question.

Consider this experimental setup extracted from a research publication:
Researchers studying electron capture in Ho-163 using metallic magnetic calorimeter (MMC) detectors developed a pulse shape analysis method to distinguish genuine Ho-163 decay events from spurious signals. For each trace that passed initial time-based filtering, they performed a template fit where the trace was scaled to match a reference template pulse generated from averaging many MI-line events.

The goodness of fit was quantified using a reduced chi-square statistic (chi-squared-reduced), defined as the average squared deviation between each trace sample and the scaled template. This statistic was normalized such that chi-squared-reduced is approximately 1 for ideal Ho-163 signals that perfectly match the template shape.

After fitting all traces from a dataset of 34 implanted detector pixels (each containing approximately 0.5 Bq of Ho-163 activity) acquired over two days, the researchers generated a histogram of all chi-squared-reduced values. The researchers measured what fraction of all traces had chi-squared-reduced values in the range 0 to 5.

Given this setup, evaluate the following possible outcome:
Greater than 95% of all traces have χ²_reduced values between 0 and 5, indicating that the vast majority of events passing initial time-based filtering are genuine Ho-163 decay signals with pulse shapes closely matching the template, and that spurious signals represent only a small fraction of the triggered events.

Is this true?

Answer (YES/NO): YES